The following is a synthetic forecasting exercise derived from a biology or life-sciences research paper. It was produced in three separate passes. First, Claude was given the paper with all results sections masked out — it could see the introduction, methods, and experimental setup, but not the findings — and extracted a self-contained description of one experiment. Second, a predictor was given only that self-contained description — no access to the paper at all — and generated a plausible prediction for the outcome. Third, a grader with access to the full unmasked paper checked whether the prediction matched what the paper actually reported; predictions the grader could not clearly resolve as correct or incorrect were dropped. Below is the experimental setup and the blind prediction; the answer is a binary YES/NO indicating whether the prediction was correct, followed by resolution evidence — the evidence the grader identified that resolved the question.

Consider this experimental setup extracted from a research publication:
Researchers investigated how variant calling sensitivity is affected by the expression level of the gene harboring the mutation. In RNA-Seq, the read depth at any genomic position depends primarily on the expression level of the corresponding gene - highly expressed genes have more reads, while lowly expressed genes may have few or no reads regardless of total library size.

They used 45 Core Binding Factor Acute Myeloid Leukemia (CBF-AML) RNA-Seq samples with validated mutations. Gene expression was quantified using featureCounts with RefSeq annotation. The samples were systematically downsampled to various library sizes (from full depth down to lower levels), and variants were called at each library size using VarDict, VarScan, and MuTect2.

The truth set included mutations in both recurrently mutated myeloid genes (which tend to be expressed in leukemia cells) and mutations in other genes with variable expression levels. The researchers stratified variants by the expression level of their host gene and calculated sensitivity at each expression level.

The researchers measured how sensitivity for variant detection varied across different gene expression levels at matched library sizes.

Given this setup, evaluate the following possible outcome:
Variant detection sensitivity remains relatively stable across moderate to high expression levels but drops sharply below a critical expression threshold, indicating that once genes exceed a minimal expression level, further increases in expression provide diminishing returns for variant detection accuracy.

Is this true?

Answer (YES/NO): YES